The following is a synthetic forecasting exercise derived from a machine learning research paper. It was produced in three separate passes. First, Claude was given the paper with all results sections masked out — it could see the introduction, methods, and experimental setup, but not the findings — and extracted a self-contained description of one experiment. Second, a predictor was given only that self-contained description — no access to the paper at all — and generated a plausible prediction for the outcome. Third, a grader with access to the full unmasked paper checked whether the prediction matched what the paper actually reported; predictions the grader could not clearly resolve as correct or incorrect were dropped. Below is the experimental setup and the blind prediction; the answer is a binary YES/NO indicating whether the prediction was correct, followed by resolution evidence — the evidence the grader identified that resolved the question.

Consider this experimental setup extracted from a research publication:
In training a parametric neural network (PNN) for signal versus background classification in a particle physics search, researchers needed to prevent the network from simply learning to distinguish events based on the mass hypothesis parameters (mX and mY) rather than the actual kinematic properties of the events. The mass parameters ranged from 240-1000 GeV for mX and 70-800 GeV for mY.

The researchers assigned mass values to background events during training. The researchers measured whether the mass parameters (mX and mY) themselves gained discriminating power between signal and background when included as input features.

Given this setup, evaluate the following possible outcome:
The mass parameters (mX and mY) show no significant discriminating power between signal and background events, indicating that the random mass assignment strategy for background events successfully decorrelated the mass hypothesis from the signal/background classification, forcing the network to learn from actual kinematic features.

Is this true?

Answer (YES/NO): YES